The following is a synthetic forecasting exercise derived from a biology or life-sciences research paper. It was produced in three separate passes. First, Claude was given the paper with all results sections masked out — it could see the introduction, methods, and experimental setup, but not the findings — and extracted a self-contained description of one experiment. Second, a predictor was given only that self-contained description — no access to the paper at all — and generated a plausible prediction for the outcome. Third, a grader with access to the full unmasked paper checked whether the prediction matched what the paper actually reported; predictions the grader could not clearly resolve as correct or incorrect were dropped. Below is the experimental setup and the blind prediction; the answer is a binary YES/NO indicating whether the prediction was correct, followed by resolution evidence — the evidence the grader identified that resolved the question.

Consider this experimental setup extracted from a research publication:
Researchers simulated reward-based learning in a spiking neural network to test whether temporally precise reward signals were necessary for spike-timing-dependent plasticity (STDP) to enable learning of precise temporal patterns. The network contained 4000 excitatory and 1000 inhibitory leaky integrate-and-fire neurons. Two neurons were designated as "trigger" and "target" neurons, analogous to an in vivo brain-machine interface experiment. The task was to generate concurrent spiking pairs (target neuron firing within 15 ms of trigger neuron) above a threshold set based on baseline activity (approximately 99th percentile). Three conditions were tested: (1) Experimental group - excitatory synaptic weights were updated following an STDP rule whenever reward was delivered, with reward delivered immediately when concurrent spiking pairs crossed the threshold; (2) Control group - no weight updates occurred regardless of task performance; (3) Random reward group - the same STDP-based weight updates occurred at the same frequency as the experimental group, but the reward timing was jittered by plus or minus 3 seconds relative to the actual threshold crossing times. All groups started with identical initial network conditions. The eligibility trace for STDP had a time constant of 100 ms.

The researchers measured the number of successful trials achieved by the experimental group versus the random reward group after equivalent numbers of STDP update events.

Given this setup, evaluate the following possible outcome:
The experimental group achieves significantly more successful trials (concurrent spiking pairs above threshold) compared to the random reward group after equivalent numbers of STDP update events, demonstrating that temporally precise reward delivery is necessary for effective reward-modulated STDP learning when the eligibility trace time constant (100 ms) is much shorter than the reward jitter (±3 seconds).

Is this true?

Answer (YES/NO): YES